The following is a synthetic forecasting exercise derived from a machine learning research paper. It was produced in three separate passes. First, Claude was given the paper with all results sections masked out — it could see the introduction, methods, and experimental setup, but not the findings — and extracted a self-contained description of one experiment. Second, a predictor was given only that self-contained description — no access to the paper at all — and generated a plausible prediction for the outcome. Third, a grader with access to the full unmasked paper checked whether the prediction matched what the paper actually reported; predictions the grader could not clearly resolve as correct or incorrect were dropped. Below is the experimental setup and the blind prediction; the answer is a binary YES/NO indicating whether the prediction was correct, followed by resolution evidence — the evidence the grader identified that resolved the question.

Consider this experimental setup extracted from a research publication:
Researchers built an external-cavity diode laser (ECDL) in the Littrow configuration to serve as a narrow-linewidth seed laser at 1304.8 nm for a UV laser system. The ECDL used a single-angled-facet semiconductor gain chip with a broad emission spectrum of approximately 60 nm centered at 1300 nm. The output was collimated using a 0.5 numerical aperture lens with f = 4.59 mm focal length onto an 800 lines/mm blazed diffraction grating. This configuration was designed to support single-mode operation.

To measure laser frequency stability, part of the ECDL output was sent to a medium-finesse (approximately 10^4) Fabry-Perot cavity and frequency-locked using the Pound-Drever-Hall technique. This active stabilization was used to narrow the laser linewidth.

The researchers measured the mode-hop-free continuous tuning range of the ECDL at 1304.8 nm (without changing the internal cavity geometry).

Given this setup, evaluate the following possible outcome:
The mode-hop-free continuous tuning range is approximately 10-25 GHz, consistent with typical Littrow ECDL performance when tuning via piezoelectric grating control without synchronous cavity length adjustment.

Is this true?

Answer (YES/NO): YES